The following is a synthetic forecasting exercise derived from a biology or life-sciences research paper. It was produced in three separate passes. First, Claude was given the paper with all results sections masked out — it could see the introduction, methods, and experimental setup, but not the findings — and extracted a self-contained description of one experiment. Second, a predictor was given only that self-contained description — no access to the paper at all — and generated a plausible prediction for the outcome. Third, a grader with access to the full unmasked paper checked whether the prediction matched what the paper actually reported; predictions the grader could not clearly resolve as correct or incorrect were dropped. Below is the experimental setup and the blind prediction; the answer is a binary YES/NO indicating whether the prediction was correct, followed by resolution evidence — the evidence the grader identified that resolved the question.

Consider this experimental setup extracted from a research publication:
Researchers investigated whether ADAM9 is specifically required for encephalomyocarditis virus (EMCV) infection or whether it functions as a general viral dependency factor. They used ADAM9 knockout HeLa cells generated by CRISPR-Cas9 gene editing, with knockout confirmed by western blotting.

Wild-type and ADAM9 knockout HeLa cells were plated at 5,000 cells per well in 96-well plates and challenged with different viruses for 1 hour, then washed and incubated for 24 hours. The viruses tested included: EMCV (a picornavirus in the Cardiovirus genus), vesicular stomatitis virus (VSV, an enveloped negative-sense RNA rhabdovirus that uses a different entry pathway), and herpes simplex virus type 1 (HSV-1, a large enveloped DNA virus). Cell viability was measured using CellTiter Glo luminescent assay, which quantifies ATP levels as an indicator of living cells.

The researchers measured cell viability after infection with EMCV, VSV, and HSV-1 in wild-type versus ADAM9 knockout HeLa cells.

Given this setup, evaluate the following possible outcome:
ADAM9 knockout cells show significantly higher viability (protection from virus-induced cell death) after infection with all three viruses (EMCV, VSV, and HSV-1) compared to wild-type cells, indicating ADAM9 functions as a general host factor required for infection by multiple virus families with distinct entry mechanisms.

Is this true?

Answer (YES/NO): NO